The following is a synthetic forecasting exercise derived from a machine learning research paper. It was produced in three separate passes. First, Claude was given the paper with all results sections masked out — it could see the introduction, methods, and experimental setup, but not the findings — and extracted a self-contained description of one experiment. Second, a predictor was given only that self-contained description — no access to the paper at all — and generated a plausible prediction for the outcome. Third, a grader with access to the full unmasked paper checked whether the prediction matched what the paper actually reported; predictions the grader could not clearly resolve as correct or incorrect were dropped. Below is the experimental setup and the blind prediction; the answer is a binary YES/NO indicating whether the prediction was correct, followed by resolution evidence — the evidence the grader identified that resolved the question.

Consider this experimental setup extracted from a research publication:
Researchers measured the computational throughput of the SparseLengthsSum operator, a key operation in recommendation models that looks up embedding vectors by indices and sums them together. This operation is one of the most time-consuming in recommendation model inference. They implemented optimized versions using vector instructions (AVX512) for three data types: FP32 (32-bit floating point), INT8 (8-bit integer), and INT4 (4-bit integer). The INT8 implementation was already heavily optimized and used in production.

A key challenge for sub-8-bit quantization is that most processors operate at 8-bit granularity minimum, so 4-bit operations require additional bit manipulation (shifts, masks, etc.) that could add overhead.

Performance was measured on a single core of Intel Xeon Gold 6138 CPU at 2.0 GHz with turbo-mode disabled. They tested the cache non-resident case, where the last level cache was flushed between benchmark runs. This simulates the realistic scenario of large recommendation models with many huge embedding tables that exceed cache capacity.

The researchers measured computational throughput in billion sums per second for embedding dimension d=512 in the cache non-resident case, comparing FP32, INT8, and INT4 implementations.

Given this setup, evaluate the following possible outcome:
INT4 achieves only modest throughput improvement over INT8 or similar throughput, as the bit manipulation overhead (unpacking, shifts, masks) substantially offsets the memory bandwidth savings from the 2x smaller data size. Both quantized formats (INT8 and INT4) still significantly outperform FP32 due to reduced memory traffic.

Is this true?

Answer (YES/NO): NO